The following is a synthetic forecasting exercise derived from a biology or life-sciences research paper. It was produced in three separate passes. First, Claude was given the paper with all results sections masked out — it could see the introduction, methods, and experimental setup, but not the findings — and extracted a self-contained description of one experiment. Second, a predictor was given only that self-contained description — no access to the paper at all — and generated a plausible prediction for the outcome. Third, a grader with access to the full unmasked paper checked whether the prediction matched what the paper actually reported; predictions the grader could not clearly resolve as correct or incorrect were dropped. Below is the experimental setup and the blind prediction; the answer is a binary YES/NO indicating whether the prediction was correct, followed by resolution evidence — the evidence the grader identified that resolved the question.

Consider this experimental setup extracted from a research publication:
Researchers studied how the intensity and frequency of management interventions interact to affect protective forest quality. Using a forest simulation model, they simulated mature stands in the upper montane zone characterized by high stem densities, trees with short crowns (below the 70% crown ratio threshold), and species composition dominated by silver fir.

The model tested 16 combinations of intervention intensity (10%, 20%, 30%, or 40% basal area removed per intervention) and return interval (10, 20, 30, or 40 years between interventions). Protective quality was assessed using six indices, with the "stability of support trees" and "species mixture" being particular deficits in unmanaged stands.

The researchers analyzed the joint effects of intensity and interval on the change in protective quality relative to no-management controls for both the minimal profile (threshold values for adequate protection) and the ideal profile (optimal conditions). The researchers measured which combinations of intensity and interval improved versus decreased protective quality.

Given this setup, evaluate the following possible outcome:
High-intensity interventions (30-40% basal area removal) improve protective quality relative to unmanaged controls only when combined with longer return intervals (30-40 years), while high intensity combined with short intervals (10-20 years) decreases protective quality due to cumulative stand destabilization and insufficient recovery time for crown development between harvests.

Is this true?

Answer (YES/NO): NO